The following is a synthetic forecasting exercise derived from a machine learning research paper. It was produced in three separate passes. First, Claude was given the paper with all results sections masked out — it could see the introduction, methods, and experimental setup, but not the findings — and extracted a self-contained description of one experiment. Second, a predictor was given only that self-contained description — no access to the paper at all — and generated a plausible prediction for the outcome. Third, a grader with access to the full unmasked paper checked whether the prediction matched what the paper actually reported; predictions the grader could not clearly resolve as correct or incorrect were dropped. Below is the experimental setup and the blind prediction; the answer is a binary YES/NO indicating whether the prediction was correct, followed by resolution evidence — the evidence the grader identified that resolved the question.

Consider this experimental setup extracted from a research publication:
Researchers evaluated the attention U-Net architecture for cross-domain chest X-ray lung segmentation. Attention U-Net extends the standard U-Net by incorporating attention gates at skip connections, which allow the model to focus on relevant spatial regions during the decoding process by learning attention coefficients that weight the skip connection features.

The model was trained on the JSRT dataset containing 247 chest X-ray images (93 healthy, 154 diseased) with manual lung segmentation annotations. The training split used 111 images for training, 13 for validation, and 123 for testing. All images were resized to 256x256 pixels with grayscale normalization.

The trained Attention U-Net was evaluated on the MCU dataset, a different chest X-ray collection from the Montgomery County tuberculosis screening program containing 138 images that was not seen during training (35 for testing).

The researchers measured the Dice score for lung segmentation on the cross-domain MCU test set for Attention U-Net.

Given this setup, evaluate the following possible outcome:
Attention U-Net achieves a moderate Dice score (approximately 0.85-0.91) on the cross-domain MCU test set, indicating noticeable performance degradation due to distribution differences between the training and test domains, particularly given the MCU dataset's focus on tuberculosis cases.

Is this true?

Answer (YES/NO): NO